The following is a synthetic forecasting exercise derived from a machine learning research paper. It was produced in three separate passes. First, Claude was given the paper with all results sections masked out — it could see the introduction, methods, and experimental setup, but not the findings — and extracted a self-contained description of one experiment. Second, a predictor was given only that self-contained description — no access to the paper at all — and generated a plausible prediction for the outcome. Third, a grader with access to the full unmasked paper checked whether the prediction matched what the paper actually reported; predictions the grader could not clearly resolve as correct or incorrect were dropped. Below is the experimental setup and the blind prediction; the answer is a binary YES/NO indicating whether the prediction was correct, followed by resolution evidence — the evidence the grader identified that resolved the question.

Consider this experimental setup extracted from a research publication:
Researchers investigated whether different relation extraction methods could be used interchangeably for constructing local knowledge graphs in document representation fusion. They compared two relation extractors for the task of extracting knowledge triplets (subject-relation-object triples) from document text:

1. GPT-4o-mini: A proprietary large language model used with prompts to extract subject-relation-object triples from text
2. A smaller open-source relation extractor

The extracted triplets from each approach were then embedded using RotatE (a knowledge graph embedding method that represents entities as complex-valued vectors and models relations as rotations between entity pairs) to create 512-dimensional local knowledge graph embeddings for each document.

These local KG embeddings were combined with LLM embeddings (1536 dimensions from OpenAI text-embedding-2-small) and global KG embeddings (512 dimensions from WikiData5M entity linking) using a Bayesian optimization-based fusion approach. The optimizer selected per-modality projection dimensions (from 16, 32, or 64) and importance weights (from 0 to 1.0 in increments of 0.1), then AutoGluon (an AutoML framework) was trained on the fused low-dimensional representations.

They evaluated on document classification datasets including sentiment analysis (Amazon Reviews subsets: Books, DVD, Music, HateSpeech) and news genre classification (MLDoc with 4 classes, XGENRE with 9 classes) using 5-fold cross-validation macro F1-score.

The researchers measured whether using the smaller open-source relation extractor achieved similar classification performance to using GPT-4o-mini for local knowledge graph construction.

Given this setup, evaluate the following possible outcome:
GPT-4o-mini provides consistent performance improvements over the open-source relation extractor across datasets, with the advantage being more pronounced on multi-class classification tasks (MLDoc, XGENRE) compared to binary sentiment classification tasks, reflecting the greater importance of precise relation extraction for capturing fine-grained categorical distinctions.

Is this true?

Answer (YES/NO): NO